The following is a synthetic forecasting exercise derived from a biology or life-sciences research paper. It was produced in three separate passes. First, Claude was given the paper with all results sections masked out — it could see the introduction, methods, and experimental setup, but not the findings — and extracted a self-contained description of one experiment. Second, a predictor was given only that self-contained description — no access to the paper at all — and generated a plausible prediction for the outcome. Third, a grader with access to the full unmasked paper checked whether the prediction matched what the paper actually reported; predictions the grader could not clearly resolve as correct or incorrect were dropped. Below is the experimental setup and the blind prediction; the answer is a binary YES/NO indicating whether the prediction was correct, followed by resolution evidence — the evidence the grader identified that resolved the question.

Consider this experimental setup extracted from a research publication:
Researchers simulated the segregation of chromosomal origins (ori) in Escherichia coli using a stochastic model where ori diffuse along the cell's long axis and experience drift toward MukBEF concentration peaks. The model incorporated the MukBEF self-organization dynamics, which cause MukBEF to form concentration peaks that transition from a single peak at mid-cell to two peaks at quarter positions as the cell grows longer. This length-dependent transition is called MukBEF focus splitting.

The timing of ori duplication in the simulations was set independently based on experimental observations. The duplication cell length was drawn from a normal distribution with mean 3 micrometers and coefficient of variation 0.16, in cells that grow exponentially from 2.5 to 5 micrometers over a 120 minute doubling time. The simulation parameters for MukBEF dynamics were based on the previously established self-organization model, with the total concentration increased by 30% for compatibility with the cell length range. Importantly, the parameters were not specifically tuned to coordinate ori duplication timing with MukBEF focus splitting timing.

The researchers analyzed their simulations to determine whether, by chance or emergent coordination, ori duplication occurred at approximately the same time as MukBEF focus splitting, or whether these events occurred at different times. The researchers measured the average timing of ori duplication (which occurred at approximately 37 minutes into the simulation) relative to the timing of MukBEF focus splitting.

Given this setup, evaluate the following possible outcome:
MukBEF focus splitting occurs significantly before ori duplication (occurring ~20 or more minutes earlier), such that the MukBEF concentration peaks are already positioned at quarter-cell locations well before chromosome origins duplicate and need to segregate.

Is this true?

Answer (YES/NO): NO